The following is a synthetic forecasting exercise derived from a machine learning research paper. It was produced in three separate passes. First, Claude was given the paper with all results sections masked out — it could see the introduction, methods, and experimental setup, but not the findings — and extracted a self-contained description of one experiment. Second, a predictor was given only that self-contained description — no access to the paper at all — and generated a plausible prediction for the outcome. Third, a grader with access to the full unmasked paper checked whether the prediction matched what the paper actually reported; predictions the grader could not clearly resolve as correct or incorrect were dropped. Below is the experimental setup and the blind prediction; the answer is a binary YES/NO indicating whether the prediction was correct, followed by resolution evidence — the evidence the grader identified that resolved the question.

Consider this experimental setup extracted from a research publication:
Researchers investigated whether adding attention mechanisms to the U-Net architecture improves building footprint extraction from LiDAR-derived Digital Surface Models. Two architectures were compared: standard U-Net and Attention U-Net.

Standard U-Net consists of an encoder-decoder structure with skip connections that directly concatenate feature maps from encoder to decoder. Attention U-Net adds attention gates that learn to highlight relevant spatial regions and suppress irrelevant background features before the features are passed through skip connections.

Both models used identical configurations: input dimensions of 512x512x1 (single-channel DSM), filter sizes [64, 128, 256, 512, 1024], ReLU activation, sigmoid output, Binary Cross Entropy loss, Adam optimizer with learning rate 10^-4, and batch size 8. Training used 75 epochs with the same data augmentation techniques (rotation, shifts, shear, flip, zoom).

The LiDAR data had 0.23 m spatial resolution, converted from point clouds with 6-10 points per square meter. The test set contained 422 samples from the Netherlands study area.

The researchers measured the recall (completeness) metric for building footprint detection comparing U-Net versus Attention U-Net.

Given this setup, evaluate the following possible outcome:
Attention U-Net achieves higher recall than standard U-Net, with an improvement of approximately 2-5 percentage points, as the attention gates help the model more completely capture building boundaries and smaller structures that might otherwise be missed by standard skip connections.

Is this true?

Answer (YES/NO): NO